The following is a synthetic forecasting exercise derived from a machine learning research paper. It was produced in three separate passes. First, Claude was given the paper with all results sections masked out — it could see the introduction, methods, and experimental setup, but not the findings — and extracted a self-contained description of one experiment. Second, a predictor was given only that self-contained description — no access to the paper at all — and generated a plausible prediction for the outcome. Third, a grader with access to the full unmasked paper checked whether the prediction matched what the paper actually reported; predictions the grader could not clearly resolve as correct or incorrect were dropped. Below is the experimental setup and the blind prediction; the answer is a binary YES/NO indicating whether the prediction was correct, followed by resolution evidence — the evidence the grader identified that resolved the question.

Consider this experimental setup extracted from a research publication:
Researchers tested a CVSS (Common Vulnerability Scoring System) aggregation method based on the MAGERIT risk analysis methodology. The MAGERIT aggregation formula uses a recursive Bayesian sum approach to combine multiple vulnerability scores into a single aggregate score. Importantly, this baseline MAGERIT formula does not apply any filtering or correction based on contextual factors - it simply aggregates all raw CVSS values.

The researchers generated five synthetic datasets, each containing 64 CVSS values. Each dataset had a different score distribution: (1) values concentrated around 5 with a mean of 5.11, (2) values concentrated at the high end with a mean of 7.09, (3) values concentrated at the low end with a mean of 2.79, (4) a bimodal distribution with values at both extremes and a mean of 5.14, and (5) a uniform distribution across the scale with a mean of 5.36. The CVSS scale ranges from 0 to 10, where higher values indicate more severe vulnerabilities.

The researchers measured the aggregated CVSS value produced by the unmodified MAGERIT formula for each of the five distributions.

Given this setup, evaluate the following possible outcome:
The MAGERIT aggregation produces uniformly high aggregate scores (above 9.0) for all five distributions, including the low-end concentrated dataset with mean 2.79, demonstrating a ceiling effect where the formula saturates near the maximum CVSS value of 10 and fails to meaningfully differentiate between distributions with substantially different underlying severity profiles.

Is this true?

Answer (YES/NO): YES